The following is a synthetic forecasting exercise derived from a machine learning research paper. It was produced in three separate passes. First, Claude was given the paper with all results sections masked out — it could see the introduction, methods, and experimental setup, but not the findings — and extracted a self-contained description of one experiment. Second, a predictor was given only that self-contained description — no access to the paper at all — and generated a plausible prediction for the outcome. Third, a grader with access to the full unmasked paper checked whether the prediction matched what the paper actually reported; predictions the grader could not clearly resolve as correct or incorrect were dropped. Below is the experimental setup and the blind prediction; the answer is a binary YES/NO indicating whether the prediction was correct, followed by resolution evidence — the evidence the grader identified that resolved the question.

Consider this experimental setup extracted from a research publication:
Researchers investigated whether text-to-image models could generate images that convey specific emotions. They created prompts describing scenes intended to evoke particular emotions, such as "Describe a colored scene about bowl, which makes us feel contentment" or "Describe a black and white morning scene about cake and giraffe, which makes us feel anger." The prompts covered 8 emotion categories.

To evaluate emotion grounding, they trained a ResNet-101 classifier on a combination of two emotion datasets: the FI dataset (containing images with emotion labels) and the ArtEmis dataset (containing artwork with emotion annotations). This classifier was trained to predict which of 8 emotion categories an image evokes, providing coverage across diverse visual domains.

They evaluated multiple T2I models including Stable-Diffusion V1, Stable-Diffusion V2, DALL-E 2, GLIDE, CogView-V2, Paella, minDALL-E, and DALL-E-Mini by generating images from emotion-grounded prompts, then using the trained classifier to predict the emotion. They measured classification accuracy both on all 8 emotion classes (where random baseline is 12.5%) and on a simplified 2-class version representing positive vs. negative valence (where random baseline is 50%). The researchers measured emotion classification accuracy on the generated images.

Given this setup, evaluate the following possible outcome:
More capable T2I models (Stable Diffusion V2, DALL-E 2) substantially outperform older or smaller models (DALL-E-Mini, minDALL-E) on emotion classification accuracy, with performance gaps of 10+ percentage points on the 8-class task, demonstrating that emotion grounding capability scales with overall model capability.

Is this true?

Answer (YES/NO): NO